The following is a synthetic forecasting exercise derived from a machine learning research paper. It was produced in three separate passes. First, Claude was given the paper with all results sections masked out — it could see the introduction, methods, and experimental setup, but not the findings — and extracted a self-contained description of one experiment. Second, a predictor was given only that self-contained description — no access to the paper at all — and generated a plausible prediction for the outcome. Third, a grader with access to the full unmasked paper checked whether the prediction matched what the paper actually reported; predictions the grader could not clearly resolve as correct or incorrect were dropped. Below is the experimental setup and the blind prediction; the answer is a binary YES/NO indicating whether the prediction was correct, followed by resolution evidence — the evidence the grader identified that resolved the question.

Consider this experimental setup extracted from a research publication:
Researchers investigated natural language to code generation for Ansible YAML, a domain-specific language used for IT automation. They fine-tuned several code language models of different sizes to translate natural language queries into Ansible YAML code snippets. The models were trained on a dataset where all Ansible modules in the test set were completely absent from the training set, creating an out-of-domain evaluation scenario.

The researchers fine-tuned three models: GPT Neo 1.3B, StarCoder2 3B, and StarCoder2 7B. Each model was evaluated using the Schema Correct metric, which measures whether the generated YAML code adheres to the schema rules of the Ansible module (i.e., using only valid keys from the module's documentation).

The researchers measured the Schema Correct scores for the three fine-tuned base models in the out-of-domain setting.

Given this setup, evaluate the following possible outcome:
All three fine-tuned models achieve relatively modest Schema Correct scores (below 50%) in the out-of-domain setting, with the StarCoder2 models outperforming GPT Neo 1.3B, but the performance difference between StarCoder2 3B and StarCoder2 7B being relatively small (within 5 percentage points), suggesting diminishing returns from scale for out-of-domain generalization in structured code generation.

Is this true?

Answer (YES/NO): YES